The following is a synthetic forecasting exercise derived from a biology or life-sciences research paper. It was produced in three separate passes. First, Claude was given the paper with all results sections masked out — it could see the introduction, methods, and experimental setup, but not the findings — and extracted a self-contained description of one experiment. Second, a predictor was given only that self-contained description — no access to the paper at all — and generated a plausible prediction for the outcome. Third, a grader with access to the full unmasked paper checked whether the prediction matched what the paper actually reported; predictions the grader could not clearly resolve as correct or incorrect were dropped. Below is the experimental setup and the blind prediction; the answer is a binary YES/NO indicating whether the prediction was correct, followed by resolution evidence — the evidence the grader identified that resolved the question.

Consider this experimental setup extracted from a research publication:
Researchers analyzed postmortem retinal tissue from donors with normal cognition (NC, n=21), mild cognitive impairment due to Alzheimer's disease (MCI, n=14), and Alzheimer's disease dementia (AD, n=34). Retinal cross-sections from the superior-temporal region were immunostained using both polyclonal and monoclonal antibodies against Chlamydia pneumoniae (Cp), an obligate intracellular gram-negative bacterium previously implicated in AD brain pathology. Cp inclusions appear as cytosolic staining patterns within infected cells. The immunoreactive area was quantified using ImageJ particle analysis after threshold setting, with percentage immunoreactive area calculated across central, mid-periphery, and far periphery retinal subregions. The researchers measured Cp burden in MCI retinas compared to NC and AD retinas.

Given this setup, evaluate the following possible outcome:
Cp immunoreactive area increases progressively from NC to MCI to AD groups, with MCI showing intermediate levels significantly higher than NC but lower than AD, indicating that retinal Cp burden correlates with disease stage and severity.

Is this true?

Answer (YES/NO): NO